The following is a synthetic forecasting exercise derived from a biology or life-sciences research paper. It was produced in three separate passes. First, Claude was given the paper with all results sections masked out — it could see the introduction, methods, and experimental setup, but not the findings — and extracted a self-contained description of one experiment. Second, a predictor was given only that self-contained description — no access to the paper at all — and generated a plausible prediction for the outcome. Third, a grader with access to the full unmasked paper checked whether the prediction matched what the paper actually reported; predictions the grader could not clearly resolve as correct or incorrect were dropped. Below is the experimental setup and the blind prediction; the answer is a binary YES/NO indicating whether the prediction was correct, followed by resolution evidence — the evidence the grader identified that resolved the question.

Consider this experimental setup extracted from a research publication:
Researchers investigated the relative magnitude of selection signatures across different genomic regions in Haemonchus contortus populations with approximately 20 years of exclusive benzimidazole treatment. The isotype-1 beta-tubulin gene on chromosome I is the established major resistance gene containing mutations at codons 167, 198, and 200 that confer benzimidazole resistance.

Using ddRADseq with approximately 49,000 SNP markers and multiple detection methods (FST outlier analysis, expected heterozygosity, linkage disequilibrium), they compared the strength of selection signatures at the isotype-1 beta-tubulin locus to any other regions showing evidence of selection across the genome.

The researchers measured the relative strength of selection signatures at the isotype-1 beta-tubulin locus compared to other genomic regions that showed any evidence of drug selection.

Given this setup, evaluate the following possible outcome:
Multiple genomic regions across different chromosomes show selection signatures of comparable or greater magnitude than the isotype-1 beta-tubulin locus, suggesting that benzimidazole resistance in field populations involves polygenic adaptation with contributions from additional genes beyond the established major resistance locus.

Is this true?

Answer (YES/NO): NO